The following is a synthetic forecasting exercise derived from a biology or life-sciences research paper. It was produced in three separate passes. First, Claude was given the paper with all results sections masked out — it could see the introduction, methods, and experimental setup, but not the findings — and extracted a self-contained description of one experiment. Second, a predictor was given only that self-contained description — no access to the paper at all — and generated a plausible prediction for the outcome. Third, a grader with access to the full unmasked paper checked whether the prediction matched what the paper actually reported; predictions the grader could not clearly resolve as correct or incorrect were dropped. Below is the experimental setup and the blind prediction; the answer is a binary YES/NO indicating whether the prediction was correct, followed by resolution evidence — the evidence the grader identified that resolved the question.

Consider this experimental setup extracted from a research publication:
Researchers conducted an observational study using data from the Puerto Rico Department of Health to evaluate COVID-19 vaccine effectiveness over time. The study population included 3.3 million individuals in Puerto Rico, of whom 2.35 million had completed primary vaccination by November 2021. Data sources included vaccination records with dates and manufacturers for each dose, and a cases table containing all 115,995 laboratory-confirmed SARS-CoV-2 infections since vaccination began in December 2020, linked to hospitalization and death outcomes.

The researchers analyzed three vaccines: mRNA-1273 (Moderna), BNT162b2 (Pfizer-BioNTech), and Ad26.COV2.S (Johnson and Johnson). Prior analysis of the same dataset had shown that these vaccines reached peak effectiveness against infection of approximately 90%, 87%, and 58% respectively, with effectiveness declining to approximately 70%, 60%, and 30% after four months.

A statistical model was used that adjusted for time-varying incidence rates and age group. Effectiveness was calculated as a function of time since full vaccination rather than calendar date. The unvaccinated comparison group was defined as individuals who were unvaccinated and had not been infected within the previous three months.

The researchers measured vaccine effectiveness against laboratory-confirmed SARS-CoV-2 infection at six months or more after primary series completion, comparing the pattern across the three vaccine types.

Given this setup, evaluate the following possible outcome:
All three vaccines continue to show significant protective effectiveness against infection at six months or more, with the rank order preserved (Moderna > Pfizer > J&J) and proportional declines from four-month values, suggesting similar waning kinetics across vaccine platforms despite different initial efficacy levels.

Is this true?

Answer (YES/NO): NO